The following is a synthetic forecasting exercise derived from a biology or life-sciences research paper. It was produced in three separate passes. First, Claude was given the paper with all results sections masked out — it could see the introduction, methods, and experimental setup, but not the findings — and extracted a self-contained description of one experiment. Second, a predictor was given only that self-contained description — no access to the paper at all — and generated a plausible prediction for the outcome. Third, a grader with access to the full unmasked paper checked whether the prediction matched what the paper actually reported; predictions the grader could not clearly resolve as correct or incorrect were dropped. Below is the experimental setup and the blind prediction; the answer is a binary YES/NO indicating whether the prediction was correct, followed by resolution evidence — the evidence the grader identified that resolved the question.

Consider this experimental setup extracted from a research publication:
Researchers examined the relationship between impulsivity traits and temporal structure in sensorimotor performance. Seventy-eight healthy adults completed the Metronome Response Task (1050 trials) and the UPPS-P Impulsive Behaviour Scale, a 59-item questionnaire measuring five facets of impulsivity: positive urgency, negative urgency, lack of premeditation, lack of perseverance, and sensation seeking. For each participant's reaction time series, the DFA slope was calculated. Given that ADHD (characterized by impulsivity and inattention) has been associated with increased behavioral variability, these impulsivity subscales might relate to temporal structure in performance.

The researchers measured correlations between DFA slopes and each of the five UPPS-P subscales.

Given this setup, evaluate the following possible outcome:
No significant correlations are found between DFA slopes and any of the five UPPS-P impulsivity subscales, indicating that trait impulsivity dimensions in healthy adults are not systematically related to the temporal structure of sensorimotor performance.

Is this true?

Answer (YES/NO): YES